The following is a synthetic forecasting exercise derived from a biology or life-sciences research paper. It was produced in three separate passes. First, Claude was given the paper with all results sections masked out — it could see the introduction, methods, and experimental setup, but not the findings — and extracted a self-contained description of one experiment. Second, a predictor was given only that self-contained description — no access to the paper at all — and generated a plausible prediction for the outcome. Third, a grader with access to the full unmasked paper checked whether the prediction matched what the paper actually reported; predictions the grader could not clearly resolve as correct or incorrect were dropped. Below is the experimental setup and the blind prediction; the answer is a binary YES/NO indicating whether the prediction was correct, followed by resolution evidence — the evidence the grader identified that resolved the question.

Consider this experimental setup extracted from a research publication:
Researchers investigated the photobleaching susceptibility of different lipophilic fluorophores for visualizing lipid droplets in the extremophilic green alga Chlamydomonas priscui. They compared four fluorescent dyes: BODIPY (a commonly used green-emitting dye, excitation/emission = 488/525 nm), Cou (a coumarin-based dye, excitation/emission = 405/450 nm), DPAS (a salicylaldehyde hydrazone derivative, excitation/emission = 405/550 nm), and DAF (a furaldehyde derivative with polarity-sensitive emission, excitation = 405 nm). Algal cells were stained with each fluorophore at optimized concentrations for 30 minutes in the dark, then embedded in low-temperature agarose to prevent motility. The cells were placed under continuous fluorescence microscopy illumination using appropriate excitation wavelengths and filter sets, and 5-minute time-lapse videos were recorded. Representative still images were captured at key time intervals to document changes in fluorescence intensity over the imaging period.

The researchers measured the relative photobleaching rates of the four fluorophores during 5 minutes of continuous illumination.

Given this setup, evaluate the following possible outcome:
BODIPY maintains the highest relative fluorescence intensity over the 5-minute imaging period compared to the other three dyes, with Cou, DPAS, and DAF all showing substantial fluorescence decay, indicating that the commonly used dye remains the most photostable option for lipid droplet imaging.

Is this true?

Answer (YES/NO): NO